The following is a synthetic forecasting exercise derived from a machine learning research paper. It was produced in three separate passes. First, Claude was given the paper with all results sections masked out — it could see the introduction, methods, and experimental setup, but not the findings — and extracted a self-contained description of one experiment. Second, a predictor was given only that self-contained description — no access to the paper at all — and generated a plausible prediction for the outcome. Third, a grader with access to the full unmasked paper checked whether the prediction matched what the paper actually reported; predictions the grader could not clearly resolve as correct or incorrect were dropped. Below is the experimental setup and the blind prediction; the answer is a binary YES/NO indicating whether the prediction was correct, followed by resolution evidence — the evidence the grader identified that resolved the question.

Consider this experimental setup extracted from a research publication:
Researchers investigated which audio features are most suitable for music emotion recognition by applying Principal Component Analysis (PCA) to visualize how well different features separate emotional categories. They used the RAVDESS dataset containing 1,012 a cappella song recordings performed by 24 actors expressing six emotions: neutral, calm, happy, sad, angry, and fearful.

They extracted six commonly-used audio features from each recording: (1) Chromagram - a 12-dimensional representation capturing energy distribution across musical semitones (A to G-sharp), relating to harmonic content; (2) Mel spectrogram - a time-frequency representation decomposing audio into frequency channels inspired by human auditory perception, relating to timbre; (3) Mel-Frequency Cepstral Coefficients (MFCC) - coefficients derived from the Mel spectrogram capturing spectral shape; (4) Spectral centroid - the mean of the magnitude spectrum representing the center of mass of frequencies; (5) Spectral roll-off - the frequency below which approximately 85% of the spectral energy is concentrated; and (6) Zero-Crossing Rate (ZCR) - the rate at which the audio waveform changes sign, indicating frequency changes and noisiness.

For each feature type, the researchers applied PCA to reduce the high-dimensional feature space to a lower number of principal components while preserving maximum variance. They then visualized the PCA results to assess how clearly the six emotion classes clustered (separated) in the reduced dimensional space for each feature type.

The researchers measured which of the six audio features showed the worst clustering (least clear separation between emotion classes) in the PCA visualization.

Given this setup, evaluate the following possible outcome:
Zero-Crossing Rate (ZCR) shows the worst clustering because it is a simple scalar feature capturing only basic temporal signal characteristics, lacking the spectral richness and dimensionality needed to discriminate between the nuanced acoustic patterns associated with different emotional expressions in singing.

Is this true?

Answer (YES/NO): NO